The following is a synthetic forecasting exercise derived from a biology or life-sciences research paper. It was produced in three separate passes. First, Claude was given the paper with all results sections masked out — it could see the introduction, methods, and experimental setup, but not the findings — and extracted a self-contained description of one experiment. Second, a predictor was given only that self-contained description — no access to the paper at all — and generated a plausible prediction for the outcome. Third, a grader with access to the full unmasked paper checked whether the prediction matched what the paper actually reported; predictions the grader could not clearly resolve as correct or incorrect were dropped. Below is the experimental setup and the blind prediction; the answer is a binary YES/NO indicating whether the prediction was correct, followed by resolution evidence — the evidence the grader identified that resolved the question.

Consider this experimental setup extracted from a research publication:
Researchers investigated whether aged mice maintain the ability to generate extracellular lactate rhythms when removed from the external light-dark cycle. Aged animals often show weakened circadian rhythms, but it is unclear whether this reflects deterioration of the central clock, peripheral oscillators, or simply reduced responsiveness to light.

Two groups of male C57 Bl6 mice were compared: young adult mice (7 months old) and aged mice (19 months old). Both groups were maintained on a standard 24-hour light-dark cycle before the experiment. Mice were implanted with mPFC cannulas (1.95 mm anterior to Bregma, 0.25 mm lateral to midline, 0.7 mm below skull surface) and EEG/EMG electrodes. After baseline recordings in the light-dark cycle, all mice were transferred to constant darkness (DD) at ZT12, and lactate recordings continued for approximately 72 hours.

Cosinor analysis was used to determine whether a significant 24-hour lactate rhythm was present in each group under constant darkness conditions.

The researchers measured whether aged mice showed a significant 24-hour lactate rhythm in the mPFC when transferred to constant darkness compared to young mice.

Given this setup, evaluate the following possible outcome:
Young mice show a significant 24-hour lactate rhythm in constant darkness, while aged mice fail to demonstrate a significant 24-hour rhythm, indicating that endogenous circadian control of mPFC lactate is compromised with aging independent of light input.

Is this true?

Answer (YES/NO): NO